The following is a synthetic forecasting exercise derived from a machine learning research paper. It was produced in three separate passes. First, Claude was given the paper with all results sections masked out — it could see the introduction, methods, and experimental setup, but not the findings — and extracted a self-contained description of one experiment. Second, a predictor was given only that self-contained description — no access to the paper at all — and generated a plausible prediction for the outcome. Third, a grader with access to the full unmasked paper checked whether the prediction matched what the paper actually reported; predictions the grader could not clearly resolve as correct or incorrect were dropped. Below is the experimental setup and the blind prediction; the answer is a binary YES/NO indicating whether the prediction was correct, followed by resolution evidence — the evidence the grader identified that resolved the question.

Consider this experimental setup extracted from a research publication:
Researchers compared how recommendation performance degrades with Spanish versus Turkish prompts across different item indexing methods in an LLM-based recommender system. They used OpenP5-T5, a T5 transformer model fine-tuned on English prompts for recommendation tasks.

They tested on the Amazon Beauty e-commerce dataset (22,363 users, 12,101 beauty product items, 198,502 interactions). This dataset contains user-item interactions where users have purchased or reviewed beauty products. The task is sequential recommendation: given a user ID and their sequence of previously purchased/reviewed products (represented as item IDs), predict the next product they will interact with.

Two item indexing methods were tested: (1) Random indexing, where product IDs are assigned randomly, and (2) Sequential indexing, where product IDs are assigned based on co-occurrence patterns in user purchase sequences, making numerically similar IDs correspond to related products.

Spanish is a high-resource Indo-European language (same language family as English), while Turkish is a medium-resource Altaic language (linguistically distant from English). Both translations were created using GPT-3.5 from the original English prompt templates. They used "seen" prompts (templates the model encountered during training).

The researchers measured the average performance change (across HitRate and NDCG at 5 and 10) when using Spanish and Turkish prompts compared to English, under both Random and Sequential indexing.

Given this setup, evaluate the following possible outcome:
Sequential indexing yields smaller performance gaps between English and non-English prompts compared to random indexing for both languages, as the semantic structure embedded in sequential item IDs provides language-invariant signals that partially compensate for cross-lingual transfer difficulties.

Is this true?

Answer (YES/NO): NO